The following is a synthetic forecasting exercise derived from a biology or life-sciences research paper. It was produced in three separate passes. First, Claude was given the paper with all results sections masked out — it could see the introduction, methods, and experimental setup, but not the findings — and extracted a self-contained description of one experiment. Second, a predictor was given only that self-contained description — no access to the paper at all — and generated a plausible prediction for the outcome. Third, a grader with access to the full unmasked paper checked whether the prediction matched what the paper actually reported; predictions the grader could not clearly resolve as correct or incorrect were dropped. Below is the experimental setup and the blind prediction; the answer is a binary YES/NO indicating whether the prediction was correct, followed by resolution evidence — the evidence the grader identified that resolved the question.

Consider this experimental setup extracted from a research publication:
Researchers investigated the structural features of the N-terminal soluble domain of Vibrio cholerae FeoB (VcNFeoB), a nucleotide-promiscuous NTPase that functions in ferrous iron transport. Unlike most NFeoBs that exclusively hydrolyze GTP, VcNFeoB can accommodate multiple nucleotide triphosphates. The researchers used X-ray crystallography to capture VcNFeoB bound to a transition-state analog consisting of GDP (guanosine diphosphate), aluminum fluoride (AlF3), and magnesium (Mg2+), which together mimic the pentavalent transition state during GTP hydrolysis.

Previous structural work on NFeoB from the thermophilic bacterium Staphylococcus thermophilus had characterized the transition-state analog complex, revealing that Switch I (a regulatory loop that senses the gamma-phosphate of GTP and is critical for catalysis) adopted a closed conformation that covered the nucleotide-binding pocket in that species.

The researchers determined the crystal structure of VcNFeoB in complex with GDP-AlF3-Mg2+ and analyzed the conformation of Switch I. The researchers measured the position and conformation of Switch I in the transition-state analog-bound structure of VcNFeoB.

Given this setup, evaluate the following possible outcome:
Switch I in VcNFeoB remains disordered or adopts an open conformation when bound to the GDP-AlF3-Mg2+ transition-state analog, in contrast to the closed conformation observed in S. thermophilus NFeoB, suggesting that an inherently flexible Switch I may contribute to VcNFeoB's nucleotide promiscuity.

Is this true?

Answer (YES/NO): YES